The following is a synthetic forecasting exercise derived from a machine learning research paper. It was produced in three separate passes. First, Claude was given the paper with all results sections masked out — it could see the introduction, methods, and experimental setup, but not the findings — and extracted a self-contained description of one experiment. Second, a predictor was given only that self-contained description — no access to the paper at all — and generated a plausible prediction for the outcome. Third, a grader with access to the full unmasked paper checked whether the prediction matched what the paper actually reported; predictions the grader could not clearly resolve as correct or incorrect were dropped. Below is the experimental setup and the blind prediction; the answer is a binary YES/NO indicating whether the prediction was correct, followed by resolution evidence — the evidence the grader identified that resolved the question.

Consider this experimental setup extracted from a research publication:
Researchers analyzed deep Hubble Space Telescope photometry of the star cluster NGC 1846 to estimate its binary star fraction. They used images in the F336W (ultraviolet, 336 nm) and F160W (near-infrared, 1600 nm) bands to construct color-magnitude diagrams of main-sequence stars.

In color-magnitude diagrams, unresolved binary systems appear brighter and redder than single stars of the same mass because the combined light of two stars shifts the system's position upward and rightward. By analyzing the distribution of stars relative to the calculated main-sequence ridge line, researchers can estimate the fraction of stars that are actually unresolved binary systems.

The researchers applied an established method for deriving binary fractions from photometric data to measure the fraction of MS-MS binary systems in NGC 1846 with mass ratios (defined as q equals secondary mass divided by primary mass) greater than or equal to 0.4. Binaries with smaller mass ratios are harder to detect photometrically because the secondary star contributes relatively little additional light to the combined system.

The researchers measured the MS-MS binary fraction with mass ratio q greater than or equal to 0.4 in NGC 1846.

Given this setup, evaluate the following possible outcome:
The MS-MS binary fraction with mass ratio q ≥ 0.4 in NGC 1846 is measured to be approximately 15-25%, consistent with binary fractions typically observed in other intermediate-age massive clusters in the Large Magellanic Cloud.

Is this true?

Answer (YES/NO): YES